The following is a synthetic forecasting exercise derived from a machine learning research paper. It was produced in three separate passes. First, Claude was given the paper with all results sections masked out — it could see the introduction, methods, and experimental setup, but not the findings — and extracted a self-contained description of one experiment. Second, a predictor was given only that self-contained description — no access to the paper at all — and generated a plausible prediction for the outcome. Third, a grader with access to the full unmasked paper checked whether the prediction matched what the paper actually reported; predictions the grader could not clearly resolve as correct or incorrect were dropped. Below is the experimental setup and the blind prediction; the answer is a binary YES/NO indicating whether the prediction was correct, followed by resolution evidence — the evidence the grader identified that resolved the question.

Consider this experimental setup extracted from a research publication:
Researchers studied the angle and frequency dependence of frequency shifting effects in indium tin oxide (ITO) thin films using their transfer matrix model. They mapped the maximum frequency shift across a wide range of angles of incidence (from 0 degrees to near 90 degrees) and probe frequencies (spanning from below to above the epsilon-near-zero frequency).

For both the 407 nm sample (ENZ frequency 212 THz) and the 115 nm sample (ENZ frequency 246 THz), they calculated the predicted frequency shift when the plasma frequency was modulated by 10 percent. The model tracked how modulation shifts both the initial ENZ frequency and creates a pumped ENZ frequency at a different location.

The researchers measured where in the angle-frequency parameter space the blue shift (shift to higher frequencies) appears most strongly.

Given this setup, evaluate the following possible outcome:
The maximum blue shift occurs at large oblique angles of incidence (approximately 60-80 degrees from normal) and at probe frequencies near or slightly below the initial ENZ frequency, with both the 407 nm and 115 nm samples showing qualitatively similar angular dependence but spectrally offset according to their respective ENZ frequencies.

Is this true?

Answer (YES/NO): YES